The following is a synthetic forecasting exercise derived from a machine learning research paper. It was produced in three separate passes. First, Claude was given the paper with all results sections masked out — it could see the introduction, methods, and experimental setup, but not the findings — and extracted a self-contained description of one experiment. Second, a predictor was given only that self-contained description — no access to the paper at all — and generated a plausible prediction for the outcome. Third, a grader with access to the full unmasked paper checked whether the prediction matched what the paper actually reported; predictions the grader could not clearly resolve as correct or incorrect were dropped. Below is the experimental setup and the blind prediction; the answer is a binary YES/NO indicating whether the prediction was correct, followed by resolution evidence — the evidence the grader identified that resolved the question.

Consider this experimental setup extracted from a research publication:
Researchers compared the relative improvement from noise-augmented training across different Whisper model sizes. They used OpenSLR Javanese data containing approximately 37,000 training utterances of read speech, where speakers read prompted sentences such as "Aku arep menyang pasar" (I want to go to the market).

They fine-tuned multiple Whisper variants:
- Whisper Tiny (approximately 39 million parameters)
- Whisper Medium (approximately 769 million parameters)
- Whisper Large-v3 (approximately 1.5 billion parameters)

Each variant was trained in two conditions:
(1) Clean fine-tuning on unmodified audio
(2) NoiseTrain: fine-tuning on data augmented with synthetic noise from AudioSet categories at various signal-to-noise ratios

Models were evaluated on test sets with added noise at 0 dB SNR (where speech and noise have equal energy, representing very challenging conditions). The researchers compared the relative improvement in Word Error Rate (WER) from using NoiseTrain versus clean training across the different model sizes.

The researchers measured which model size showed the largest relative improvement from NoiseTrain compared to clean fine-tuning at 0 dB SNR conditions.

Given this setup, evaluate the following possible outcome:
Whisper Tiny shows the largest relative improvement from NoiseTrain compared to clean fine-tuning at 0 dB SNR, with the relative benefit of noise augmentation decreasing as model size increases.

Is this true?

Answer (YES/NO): NO